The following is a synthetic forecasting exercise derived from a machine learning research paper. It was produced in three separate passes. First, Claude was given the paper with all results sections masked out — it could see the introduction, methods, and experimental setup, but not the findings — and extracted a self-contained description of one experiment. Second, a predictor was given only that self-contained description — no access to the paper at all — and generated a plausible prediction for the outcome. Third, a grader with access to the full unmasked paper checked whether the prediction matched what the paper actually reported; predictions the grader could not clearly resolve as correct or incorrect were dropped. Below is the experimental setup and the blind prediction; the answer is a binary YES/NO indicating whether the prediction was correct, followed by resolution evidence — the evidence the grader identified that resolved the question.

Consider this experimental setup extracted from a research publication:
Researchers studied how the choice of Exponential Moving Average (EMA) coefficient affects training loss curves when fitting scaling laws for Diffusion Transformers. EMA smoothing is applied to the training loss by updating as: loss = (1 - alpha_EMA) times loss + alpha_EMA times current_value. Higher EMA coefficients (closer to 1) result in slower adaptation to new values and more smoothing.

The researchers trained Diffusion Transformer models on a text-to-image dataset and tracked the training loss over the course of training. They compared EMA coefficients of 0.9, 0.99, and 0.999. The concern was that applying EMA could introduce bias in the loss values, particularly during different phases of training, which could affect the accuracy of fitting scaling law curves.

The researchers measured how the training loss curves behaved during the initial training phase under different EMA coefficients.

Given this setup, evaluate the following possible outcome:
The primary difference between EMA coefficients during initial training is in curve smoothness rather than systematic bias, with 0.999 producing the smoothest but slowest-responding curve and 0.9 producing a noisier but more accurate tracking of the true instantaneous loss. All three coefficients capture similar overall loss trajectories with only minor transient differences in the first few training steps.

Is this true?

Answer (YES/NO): NO